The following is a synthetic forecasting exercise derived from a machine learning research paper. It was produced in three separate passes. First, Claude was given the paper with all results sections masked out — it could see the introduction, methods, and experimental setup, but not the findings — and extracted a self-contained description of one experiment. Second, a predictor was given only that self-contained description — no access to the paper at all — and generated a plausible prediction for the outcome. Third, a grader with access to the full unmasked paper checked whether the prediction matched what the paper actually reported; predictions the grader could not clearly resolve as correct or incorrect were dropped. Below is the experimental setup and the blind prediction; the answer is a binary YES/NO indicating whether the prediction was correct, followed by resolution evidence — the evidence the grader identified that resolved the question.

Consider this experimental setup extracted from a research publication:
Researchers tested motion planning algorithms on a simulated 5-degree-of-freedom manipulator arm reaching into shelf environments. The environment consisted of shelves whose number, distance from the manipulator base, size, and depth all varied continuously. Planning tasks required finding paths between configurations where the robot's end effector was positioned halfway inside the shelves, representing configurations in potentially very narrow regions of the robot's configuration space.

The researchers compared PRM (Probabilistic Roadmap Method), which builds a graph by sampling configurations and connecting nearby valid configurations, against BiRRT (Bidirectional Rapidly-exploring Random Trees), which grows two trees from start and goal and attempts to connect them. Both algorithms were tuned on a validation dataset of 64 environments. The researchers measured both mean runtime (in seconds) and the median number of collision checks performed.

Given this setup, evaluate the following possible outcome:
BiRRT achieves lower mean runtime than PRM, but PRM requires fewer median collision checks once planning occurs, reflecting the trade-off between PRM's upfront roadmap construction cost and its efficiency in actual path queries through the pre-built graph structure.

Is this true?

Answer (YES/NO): NO